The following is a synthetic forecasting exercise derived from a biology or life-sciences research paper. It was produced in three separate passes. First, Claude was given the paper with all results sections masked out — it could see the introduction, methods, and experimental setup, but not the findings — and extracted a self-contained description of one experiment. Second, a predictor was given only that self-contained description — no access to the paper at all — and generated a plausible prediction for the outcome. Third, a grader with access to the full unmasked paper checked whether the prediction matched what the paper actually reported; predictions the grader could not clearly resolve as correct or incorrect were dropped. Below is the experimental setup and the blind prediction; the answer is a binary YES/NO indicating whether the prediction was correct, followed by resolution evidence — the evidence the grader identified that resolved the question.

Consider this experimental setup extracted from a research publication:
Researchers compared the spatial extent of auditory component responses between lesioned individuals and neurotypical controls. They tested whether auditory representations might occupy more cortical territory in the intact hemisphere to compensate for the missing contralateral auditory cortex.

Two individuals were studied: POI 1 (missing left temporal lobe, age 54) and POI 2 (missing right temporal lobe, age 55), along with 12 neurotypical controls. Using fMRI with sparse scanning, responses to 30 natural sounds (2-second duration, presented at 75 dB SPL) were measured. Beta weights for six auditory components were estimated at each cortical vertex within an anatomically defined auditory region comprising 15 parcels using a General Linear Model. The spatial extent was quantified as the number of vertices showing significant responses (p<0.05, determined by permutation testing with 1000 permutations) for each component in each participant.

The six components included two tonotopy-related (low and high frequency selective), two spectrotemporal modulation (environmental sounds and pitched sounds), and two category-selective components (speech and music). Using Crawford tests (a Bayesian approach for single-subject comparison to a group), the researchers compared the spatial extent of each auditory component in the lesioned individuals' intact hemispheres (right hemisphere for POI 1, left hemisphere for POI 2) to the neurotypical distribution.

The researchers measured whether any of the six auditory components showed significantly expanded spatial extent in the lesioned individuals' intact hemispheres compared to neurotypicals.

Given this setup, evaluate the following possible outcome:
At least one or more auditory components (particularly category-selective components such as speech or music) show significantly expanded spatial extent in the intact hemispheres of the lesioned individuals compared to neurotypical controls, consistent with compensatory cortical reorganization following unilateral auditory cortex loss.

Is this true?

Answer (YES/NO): NO